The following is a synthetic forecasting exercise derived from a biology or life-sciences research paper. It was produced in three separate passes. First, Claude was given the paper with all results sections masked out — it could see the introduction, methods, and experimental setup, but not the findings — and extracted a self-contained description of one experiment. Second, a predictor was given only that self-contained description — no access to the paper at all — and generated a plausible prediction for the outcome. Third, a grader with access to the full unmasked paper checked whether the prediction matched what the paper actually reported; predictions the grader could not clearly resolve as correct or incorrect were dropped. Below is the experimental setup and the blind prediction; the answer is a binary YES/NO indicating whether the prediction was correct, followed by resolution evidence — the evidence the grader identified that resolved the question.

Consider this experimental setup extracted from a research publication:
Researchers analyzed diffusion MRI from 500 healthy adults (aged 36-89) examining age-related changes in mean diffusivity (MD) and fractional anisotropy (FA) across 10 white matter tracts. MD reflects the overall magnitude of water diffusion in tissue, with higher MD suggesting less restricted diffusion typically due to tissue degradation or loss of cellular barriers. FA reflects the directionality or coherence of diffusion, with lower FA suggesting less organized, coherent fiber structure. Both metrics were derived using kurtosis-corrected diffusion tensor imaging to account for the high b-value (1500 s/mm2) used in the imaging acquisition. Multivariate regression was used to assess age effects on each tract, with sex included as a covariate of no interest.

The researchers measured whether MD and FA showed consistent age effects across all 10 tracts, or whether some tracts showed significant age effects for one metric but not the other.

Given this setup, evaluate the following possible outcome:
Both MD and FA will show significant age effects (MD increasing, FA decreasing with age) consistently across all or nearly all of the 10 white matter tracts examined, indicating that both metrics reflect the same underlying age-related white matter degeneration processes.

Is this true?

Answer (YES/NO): NO